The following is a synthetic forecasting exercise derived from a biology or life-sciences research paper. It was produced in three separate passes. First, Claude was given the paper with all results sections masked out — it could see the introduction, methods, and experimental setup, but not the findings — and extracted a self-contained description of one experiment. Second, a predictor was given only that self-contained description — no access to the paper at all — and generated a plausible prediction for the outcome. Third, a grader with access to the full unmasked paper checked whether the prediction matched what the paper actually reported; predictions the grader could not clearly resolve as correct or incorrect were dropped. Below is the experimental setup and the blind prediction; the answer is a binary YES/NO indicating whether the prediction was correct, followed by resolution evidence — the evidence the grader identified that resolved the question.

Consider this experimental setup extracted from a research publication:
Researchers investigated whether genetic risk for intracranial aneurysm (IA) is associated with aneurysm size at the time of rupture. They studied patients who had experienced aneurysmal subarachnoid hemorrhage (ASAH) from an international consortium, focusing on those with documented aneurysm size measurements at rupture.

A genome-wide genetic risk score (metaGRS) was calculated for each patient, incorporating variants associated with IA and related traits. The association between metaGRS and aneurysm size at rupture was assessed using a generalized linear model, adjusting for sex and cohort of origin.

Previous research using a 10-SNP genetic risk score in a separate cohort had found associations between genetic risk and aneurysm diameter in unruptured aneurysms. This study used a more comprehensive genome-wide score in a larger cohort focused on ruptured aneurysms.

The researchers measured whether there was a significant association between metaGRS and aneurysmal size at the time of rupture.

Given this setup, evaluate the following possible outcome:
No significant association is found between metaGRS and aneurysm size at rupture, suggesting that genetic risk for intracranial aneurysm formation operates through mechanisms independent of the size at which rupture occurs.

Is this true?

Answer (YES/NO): YES